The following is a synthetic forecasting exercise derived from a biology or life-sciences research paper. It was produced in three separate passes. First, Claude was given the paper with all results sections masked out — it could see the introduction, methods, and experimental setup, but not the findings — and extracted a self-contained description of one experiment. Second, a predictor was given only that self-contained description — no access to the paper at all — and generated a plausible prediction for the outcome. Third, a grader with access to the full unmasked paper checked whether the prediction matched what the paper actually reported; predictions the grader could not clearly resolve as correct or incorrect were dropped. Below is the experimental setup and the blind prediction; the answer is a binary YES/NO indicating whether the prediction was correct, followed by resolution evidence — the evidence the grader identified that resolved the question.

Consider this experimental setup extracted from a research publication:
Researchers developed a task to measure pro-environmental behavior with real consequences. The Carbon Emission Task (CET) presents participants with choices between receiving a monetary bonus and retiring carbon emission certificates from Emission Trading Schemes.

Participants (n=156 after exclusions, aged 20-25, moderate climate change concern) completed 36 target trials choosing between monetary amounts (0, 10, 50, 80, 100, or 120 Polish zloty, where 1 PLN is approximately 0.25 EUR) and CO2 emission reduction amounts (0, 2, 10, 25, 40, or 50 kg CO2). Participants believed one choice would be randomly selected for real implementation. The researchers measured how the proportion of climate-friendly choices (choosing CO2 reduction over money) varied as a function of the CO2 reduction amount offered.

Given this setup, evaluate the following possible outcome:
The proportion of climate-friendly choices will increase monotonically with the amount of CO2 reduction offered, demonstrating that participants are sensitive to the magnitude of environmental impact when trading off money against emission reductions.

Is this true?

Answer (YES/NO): YES